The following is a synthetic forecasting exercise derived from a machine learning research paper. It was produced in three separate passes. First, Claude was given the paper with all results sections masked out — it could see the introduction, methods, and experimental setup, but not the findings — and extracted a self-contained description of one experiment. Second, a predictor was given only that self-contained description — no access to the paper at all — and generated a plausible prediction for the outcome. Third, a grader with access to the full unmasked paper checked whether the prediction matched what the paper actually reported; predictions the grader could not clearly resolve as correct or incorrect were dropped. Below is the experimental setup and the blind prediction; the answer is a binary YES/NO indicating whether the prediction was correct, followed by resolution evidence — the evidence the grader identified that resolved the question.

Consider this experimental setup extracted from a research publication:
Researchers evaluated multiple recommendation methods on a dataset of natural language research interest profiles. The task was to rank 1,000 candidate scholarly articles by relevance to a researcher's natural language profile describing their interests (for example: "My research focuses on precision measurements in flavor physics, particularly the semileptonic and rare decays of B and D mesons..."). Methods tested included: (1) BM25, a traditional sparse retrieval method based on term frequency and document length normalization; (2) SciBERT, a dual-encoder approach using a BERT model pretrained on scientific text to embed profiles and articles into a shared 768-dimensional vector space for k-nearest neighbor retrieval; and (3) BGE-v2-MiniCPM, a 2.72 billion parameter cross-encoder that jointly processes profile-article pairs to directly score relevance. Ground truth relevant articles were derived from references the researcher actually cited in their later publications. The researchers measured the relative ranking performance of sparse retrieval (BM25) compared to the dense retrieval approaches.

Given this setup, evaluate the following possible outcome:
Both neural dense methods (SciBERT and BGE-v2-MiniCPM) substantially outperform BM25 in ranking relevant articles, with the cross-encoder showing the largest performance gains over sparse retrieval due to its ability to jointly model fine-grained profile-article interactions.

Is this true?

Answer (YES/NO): NO